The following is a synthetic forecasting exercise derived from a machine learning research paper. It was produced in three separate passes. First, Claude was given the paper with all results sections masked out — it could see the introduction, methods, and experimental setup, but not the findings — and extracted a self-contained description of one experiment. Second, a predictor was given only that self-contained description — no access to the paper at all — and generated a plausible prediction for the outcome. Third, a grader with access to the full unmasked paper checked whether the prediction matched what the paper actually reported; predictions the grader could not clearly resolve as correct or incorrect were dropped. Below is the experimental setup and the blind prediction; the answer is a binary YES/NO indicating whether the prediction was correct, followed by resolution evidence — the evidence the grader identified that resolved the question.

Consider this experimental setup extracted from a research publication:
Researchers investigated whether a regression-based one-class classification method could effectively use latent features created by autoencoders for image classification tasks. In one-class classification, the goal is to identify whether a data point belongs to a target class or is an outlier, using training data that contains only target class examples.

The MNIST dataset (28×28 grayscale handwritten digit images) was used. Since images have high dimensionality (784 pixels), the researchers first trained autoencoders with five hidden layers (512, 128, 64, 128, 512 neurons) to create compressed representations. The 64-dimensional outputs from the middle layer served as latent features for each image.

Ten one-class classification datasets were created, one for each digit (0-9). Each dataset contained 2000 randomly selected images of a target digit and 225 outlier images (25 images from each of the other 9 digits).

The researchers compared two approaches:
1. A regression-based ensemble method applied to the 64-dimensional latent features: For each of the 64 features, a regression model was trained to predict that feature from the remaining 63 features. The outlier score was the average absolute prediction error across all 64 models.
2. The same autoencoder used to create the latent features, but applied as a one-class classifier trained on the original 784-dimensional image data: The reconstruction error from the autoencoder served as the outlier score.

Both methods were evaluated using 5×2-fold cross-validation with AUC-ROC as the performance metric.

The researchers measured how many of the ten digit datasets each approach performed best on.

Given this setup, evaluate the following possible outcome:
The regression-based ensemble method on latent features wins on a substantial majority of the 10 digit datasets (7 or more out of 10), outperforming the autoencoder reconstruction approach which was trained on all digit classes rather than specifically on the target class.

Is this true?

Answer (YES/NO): YES